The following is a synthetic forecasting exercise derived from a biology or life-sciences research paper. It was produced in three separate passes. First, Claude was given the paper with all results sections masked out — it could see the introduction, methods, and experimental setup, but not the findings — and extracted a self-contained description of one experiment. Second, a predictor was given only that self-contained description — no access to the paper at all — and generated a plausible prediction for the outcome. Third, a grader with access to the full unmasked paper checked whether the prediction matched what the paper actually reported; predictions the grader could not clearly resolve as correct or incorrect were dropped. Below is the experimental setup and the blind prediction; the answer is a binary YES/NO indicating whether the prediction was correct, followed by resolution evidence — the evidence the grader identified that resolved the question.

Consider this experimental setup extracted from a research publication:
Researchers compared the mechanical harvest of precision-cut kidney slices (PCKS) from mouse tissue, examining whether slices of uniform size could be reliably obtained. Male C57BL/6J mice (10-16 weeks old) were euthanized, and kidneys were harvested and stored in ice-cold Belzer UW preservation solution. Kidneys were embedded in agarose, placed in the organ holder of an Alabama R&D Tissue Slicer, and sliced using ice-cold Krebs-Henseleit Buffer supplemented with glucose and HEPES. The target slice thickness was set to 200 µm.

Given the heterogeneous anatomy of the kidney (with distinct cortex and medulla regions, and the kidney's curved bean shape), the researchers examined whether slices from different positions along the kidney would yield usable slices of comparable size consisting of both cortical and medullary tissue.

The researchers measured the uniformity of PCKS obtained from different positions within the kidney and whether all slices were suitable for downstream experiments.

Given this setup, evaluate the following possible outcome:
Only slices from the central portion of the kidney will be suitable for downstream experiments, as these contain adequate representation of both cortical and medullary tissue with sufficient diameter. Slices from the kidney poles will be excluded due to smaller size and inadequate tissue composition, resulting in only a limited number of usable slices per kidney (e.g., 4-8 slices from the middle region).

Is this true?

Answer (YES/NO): YES